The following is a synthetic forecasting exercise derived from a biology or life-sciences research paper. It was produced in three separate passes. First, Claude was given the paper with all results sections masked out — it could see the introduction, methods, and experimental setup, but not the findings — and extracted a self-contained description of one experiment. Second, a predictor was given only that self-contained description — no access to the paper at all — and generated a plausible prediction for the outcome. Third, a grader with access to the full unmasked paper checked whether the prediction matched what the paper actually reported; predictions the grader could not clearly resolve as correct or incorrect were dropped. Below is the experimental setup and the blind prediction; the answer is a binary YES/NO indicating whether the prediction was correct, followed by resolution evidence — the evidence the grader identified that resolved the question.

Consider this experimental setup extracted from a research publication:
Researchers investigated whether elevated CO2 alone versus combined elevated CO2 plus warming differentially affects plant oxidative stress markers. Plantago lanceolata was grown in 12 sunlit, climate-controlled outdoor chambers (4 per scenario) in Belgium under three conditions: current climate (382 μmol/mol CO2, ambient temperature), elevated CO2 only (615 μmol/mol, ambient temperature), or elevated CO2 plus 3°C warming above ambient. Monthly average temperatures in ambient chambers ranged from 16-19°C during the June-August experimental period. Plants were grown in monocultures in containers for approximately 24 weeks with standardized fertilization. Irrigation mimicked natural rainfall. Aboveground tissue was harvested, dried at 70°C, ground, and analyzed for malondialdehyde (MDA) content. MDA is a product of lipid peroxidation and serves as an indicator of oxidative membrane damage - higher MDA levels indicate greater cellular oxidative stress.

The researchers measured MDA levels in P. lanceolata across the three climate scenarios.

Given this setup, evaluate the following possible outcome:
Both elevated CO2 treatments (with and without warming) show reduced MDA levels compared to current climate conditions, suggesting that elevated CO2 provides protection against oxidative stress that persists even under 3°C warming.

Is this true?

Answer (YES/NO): NO